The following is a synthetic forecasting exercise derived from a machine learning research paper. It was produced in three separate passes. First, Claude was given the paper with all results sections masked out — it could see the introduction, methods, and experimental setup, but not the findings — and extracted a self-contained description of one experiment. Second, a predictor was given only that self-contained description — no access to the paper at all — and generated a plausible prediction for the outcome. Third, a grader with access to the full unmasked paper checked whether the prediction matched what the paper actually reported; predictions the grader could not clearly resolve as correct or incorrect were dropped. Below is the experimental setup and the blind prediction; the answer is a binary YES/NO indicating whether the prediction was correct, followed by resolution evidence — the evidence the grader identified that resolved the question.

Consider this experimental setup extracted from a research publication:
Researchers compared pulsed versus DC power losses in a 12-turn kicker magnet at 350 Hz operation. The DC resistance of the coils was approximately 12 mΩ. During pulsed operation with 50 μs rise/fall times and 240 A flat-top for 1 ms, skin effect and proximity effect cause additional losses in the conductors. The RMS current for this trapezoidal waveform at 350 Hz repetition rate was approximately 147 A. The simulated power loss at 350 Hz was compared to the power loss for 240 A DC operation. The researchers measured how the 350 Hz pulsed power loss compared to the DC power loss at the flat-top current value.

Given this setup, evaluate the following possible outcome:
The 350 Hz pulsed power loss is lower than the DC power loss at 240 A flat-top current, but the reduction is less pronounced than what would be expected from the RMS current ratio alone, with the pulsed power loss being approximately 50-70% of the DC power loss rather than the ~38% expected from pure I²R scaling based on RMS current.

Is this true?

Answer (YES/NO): NO